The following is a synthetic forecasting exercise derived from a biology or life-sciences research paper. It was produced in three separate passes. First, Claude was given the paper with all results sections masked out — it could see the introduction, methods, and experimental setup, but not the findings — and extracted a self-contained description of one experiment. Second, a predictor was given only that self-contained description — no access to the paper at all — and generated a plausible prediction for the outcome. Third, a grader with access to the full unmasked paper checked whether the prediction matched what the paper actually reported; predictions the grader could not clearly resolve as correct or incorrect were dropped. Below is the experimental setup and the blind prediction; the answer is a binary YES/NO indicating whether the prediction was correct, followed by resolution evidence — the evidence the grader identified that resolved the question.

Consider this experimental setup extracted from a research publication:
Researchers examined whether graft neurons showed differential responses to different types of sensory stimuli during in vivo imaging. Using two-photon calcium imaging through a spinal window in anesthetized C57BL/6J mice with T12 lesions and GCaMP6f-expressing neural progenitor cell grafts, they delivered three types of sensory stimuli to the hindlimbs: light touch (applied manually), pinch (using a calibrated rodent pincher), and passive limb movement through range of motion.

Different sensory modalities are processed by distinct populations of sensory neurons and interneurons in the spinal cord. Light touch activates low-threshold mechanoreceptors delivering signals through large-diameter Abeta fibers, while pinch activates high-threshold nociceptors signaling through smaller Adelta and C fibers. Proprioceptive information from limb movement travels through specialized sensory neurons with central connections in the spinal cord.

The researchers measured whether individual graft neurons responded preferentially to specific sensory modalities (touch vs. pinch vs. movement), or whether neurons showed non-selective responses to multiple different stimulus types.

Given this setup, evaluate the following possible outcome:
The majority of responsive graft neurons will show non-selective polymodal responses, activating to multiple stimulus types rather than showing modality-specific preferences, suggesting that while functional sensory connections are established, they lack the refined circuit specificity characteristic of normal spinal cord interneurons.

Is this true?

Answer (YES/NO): NO